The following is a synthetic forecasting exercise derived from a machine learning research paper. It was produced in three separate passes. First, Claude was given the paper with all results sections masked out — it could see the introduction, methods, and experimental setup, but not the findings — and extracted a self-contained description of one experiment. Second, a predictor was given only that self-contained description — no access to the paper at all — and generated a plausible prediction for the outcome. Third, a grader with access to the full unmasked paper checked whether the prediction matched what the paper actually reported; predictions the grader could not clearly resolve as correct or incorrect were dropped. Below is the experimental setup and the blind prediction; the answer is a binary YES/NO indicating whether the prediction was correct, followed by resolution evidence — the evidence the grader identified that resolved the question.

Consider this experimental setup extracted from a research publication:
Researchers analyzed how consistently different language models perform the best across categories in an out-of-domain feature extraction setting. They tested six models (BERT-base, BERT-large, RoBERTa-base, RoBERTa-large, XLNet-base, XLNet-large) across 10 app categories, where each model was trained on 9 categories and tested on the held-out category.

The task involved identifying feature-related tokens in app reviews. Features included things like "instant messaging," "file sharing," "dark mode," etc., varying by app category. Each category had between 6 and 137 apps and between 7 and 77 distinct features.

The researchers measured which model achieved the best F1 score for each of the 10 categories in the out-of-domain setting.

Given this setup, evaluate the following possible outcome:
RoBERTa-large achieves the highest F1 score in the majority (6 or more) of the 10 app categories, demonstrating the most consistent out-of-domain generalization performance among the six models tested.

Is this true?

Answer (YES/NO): NO